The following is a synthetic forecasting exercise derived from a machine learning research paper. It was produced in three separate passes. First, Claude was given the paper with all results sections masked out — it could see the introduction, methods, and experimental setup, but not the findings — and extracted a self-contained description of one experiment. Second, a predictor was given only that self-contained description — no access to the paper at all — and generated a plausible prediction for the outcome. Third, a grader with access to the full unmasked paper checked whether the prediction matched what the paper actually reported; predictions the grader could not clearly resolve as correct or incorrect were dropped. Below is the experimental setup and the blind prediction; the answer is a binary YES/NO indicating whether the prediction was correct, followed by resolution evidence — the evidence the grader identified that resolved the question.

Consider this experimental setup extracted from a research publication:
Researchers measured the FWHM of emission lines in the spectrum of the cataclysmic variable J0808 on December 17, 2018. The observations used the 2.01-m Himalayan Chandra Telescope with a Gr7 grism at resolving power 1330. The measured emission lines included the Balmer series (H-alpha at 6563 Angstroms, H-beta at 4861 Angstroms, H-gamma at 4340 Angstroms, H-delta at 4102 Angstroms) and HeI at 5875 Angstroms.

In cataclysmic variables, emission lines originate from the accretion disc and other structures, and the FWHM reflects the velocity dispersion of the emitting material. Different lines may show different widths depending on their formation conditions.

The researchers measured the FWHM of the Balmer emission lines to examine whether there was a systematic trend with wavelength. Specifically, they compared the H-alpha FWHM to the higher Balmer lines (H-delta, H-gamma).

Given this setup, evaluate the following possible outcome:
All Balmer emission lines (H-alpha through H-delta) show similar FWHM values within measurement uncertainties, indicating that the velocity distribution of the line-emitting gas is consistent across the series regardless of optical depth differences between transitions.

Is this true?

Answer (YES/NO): NO